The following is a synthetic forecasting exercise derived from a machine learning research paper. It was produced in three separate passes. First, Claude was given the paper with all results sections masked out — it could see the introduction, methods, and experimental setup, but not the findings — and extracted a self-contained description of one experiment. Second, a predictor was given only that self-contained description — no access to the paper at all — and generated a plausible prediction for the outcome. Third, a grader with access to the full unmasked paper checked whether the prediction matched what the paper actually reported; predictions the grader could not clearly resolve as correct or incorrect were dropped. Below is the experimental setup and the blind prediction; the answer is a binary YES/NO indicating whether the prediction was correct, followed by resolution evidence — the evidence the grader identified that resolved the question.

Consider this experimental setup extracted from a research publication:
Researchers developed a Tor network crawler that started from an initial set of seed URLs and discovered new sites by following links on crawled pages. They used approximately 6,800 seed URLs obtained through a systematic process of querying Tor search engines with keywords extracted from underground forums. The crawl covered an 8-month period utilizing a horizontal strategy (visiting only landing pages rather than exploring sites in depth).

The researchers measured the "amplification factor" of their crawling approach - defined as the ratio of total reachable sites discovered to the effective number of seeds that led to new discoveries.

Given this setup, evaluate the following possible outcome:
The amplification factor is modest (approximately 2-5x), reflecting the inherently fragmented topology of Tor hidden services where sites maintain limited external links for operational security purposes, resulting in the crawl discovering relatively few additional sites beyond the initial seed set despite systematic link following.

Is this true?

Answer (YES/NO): YES